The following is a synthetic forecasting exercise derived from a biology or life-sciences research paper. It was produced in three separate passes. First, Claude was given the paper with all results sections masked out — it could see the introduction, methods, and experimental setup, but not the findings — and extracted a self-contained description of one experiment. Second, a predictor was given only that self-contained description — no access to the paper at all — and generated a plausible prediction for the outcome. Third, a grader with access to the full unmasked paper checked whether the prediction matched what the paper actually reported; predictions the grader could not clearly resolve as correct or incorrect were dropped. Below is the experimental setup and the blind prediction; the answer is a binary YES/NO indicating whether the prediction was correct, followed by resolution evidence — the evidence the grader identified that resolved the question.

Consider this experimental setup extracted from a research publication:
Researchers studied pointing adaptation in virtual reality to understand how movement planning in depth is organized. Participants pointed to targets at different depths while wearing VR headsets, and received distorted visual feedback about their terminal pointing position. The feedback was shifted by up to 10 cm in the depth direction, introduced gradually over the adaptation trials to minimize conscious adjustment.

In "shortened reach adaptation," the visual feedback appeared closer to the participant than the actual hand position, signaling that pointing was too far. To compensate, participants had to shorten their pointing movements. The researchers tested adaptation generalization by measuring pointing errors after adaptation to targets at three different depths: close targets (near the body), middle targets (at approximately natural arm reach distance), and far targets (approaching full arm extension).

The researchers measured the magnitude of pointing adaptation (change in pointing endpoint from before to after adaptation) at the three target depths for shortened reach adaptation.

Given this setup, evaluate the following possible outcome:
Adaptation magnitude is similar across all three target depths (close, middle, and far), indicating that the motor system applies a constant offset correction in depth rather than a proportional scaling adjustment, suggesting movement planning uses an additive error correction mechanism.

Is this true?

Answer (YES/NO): NO